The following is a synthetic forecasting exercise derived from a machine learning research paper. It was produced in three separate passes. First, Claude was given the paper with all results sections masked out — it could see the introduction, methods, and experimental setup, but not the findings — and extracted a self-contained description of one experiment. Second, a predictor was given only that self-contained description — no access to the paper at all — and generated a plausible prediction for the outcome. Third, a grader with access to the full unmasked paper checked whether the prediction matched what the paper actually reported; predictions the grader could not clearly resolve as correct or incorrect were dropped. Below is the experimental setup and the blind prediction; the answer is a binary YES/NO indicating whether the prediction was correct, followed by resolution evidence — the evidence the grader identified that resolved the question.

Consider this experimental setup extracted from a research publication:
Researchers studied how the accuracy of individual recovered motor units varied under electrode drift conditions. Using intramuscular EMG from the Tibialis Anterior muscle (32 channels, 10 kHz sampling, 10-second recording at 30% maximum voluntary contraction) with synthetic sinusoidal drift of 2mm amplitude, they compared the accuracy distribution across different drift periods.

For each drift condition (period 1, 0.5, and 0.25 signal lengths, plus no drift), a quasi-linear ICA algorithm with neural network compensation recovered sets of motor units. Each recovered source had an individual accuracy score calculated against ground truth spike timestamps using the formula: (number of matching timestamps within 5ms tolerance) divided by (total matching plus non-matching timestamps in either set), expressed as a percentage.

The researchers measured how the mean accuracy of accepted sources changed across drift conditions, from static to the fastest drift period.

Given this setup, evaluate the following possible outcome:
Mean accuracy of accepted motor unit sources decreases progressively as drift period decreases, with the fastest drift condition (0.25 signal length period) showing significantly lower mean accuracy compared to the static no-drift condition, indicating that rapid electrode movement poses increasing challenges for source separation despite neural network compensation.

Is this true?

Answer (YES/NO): YES